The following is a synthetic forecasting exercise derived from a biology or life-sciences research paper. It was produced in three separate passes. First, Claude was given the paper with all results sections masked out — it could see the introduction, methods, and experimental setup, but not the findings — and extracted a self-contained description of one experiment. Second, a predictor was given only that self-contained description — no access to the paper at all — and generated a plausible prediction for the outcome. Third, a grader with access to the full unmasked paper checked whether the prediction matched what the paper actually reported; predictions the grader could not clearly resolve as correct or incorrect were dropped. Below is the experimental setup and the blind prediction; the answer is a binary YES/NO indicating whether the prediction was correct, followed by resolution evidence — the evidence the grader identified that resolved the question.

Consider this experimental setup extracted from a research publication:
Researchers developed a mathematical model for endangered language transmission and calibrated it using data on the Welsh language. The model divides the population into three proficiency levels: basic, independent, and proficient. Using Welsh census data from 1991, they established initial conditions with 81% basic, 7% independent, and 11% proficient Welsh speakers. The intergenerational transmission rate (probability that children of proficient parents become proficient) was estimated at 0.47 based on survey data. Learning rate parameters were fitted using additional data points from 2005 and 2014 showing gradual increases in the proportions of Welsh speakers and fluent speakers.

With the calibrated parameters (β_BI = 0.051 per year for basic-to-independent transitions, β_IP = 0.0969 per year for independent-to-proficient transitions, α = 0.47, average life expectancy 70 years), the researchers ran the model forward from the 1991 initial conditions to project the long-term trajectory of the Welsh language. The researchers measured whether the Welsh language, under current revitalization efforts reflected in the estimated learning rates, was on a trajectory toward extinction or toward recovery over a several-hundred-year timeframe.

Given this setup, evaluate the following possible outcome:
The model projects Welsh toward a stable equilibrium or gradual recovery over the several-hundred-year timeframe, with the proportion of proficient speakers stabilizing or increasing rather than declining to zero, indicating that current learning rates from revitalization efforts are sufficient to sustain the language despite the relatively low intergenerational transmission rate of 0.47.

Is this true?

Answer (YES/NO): YES